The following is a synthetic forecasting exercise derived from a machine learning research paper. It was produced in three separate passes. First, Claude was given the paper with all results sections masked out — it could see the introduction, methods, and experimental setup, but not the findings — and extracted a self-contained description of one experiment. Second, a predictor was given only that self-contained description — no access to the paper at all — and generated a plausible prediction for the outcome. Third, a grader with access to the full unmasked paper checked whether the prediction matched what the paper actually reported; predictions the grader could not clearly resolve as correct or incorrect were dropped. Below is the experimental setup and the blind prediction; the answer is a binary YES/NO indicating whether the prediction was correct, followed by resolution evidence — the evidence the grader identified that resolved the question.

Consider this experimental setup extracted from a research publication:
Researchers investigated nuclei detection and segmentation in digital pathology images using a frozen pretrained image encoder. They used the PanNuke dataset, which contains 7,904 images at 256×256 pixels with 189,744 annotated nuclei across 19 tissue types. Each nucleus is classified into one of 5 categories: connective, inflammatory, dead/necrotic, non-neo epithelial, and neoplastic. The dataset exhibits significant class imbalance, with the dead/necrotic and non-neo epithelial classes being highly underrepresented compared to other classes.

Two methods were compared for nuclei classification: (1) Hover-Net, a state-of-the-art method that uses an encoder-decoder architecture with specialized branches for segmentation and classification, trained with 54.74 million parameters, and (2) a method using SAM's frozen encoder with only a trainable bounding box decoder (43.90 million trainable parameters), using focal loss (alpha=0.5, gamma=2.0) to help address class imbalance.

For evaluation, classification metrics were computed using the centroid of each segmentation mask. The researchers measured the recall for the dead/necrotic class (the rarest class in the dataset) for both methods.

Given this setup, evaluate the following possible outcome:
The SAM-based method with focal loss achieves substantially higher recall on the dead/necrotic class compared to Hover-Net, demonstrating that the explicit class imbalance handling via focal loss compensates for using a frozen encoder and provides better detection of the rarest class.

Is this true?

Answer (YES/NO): NO